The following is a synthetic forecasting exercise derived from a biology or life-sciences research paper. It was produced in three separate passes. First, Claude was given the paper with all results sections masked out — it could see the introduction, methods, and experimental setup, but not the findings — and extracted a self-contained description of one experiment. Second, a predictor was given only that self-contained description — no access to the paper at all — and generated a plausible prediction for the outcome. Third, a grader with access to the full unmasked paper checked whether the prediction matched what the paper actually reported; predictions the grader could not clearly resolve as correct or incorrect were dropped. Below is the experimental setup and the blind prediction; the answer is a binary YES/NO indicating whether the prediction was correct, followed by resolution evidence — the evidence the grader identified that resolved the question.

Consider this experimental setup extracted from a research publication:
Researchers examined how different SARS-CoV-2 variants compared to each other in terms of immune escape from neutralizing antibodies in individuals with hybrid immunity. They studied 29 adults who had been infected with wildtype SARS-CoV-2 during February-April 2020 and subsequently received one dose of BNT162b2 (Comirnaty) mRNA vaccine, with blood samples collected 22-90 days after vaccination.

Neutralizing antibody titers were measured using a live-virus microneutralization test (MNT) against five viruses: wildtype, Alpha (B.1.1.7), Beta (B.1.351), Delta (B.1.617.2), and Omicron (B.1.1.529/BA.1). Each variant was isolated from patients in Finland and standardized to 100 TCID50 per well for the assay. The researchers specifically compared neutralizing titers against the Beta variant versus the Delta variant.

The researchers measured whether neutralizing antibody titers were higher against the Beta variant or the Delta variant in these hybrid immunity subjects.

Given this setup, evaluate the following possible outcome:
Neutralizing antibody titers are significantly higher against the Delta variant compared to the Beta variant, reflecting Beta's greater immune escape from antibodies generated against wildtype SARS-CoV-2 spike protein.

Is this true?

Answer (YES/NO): YES